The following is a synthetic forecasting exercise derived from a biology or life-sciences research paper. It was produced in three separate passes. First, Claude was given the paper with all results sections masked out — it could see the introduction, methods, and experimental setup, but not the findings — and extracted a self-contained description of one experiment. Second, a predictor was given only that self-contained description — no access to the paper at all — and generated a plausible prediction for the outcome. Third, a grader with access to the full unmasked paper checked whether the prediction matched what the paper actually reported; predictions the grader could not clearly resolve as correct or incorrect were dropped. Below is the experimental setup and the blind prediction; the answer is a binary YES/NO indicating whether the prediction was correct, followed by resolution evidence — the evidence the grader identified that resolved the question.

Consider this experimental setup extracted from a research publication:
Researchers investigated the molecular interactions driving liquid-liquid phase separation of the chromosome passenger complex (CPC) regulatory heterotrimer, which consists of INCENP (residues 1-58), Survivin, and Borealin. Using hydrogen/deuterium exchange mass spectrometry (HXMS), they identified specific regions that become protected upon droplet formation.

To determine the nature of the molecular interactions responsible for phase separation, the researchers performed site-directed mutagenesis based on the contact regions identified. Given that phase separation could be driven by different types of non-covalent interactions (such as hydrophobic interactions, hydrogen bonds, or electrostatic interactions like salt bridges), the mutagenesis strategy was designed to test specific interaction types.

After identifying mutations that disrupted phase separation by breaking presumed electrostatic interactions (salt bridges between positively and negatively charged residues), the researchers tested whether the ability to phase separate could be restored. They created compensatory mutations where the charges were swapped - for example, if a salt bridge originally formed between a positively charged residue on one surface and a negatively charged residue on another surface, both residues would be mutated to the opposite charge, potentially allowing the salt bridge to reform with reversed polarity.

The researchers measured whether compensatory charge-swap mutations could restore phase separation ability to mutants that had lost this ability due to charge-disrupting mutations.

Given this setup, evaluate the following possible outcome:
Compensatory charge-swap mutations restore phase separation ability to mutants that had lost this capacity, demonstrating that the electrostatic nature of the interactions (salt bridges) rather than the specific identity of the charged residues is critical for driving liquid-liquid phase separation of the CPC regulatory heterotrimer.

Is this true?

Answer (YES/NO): YES